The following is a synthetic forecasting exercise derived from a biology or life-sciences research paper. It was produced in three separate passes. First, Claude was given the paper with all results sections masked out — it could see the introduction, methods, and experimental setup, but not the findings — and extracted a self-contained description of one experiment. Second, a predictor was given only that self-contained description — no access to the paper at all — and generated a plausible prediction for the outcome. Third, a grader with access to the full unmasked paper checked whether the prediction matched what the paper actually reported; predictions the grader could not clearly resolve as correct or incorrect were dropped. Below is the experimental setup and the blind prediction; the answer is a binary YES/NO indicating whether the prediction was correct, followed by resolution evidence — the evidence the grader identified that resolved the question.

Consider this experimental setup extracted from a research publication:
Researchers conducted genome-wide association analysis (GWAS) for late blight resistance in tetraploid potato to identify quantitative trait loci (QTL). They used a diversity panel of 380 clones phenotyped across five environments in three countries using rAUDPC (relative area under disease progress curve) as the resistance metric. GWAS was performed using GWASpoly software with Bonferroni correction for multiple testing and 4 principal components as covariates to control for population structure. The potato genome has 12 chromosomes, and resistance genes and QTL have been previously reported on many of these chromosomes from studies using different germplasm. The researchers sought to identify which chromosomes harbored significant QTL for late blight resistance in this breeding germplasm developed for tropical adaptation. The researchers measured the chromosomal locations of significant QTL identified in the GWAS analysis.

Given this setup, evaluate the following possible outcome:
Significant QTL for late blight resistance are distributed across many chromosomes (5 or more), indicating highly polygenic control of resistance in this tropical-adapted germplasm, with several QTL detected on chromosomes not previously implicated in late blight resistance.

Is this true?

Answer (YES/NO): NO